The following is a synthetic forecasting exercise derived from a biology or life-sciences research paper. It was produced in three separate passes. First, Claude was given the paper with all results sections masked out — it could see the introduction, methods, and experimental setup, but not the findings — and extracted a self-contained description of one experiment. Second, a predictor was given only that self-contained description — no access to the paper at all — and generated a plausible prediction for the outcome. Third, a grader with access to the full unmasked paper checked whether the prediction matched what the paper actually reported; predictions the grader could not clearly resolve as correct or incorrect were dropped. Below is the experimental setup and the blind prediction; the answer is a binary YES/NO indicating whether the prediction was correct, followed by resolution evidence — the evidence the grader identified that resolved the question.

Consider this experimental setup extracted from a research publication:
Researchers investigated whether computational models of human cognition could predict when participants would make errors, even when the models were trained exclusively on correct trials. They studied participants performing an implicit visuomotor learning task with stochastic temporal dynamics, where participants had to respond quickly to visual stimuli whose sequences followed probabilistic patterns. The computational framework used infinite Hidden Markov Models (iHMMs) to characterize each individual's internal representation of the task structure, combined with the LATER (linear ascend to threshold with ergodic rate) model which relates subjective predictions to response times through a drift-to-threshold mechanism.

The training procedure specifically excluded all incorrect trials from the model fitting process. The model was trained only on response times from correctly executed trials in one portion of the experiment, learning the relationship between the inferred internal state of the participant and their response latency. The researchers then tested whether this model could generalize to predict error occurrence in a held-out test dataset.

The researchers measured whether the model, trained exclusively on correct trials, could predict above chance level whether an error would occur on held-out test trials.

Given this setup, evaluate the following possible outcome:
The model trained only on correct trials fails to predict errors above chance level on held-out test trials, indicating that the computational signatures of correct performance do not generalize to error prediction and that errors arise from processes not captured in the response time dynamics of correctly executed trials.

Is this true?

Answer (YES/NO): NO